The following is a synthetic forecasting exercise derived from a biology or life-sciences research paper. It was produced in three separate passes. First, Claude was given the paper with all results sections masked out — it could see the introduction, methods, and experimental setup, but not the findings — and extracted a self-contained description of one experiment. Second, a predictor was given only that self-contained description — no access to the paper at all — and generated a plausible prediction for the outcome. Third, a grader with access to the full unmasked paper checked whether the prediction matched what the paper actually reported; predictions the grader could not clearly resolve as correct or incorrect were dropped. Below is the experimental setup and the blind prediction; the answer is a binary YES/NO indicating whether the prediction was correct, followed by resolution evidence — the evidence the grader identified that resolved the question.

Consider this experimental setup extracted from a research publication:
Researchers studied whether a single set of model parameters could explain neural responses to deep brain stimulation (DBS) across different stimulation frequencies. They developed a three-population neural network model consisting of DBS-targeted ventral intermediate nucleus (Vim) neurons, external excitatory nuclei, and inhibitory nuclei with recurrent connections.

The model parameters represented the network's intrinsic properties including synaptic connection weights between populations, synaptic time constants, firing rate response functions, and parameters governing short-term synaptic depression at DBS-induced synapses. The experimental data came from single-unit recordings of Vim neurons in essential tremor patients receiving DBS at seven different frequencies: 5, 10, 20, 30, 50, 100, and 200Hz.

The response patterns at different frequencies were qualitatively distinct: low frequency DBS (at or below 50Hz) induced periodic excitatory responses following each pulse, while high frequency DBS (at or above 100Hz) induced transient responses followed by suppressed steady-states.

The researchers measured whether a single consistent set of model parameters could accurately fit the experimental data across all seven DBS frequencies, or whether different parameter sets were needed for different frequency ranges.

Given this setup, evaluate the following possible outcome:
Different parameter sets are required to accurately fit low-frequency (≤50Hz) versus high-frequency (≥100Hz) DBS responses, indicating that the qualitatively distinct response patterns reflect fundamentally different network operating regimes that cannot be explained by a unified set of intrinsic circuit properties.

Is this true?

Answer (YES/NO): NO